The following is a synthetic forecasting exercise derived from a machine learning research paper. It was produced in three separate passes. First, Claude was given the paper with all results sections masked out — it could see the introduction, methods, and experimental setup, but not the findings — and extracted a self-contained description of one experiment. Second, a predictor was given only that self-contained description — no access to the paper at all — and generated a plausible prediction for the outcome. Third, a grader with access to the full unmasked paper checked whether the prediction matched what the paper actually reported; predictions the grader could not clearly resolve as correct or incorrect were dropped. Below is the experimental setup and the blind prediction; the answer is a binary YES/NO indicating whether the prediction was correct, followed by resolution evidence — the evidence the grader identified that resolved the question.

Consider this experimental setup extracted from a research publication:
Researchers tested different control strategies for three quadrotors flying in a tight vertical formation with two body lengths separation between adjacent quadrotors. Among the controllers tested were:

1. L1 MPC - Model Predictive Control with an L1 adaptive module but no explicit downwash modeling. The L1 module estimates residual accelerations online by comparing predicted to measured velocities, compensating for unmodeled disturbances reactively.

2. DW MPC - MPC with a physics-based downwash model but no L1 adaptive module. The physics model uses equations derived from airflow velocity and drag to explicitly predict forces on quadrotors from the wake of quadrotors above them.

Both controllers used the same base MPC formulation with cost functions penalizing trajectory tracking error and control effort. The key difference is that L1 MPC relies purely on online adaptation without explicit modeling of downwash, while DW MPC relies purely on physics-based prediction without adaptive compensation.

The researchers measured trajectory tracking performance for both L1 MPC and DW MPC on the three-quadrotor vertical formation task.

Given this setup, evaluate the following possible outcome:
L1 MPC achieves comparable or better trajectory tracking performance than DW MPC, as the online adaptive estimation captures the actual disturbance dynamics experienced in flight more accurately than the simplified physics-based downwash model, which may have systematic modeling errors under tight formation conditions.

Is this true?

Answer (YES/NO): YES